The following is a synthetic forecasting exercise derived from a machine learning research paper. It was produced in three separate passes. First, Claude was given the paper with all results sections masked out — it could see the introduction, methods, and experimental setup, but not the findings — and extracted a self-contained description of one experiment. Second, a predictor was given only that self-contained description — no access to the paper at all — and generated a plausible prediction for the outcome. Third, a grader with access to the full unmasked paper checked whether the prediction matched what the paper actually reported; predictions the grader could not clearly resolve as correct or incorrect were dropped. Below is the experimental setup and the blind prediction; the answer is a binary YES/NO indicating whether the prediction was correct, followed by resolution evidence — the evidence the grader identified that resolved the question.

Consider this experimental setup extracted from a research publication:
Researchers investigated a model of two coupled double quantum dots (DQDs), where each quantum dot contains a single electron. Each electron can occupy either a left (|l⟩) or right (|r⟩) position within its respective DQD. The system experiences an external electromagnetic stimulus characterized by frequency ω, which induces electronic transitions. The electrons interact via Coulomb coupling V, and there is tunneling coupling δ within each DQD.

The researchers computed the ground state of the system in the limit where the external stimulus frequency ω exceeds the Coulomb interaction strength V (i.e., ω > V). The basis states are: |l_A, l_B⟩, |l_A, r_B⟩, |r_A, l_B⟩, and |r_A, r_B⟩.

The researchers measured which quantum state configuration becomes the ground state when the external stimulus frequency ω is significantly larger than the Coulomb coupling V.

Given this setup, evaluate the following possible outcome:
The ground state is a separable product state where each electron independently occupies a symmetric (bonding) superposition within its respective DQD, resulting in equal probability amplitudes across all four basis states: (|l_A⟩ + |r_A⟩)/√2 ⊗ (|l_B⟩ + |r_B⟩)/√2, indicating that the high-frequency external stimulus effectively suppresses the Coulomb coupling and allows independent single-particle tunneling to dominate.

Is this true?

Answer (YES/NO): NO